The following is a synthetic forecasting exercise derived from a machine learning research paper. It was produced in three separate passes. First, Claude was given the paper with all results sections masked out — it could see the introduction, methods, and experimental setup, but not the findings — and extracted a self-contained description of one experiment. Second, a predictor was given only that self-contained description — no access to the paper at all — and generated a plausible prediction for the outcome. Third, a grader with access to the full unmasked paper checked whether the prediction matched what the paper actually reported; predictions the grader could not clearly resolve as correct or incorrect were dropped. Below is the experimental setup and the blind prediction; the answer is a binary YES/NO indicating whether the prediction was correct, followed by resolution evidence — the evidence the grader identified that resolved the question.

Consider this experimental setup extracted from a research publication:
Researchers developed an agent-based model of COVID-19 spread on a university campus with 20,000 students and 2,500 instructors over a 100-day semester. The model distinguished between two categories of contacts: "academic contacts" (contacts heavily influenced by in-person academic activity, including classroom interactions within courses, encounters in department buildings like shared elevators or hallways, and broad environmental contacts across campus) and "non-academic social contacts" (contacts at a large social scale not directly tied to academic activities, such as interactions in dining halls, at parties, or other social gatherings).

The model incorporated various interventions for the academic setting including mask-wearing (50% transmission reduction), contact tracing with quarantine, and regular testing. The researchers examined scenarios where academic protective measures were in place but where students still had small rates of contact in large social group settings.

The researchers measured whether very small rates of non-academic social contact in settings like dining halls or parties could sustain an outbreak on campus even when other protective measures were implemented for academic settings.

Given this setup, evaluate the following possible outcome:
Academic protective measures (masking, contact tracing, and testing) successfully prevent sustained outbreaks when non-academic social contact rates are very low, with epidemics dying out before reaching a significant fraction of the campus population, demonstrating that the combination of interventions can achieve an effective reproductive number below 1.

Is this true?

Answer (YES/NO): YES